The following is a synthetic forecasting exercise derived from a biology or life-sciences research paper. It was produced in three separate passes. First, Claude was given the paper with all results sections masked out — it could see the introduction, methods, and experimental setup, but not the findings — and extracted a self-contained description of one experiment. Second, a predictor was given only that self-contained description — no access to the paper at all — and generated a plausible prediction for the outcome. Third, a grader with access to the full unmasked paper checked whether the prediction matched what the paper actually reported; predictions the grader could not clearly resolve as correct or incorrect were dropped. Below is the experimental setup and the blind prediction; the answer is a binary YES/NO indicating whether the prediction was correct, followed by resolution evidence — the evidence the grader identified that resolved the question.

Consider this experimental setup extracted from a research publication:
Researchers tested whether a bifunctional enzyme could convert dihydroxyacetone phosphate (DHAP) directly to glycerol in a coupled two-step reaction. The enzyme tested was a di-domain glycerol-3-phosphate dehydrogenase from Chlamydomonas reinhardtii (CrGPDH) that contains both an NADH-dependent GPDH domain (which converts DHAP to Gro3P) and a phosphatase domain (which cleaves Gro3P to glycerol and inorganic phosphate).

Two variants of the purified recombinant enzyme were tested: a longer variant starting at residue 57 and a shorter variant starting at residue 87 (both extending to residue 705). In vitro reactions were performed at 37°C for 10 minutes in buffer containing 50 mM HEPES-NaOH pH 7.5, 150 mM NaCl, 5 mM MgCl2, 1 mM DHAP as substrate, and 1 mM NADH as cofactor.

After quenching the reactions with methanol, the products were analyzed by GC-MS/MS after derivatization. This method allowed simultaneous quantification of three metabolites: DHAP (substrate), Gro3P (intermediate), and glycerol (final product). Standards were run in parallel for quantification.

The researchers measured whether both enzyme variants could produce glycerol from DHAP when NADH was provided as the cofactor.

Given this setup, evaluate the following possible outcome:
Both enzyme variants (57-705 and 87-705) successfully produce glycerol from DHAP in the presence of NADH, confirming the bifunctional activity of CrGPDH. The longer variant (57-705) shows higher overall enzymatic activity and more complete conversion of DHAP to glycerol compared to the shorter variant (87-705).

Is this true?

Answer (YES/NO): NO